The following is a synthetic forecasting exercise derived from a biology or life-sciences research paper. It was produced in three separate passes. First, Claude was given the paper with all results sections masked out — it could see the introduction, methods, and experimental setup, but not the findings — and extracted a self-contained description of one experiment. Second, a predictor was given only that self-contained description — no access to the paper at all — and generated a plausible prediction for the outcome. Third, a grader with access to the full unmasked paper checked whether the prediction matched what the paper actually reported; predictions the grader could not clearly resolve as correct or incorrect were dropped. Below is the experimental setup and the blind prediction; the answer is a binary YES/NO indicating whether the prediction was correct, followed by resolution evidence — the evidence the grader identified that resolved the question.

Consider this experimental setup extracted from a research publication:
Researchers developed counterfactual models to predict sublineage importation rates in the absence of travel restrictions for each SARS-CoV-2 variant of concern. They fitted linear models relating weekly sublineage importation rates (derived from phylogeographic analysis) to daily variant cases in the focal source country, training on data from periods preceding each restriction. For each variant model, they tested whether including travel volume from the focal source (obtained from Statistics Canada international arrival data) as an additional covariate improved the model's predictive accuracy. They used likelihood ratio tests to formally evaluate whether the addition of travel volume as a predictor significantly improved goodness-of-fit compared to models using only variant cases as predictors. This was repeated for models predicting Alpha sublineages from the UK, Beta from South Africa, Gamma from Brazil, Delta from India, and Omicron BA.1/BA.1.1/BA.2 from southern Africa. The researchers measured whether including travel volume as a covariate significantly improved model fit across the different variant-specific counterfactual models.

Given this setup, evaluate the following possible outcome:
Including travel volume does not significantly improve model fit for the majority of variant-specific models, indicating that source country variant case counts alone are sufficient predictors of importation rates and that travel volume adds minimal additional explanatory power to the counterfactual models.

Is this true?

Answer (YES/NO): YES